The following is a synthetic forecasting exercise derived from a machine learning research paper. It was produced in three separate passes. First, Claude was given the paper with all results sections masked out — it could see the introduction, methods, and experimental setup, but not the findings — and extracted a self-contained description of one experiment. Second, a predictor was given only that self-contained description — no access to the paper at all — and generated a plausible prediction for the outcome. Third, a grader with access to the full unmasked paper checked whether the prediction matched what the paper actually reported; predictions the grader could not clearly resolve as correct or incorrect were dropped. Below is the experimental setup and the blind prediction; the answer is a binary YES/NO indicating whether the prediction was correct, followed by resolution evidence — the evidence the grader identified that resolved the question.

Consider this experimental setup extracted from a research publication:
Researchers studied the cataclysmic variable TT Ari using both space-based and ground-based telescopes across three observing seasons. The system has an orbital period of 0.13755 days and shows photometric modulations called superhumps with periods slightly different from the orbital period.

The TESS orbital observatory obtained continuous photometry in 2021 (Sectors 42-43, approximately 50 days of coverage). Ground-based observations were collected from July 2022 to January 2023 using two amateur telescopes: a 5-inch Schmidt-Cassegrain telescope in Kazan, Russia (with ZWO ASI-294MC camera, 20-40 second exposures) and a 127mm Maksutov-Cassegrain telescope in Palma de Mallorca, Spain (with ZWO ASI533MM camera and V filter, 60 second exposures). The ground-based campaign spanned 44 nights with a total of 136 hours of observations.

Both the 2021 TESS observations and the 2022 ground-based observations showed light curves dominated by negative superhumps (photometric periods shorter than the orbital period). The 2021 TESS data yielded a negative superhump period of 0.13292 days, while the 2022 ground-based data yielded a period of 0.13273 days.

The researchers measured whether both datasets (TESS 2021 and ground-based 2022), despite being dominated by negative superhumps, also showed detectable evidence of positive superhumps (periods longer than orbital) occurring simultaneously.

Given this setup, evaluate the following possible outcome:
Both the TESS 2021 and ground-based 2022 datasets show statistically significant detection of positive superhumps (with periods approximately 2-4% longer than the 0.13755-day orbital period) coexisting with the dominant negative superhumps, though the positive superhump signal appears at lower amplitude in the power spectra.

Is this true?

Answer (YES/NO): NO